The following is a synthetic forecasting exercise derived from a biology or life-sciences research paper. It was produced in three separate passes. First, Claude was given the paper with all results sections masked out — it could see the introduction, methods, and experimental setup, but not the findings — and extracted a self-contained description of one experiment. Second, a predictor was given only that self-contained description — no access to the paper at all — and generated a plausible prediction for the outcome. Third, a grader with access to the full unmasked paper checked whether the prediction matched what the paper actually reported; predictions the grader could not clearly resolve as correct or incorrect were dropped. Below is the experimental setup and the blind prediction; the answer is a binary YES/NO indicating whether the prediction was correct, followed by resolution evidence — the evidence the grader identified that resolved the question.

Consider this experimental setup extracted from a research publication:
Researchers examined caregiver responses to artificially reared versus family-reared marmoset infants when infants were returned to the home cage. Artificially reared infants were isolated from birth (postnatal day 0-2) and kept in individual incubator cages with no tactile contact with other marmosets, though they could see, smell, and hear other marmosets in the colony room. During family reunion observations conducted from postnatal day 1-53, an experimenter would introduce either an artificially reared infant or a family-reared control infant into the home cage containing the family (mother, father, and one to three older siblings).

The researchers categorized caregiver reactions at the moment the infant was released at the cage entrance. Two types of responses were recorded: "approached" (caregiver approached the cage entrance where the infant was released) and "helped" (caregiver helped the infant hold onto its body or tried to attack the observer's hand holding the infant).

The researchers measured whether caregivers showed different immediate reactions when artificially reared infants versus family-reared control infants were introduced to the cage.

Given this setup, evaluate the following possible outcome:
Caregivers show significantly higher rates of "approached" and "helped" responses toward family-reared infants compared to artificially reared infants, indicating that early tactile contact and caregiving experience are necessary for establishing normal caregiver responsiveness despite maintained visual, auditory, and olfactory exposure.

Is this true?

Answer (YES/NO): NO